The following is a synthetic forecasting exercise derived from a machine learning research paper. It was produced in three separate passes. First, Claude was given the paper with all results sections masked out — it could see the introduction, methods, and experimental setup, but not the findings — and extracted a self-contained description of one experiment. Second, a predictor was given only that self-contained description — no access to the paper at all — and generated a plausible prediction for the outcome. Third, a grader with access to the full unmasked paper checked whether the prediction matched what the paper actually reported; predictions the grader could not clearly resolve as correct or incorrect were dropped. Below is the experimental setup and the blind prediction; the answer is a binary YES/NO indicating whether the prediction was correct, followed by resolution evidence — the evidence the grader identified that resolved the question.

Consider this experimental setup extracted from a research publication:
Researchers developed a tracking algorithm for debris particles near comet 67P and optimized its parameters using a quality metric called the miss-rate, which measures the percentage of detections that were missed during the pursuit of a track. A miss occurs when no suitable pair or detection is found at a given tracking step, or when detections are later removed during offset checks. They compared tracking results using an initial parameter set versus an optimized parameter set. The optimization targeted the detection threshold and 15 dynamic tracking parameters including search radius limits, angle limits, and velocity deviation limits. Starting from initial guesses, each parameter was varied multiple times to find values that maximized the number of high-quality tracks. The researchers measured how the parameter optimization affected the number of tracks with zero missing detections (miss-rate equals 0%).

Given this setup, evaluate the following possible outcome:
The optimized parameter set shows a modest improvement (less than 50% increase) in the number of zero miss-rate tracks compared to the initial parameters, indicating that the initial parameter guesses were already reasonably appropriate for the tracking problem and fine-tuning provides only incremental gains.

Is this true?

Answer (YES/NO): YES